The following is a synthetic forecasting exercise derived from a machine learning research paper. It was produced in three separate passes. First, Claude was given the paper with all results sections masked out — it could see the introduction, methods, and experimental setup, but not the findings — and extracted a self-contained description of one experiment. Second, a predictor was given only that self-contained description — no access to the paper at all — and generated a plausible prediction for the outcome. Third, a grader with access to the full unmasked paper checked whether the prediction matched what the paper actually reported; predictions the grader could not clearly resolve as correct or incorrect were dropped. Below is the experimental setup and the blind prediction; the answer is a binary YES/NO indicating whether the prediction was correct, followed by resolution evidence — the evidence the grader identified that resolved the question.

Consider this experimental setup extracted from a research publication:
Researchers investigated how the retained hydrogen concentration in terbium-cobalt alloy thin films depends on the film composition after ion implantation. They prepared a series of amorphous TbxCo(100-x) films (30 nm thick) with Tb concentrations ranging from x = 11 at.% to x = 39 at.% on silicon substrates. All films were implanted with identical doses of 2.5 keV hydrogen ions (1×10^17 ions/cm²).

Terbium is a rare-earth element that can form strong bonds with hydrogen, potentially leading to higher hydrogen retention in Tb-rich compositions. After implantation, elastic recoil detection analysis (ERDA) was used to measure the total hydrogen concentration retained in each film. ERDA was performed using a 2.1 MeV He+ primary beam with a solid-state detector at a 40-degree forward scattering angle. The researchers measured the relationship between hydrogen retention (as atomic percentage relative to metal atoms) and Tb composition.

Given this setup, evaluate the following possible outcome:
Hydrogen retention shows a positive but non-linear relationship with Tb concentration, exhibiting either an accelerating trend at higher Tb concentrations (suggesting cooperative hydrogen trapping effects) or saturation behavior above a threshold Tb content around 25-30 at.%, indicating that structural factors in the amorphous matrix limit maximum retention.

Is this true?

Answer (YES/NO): NO